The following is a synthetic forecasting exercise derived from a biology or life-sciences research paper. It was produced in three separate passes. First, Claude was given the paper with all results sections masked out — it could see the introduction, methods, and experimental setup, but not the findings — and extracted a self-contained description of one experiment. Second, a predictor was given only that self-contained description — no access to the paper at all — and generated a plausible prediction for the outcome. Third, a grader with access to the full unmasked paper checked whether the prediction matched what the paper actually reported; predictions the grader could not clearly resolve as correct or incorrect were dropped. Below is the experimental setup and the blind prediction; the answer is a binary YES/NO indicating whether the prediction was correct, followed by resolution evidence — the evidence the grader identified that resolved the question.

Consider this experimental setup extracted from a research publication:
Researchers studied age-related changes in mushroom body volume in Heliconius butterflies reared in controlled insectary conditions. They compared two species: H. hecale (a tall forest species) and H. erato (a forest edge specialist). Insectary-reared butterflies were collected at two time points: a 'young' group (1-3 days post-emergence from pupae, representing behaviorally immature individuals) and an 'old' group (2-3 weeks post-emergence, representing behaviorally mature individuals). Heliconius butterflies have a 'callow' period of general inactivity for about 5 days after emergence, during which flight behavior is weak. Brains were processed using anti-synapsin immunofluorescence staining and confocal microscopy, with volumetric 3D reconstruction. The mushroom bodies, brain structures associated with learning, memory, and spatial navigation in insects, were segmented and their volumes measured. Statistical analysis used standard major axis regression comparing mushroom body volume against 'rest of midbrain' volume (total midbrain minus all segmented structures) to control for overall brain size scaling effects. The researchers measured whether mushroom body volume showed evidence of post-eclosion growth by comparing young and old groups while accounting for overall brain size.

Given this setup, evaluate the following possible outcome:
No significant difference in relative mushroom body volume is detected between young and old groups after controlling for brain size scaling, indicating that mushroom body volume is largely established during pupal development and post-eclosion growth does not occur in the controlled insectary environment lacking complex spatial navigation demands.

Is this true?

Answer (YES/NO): NO